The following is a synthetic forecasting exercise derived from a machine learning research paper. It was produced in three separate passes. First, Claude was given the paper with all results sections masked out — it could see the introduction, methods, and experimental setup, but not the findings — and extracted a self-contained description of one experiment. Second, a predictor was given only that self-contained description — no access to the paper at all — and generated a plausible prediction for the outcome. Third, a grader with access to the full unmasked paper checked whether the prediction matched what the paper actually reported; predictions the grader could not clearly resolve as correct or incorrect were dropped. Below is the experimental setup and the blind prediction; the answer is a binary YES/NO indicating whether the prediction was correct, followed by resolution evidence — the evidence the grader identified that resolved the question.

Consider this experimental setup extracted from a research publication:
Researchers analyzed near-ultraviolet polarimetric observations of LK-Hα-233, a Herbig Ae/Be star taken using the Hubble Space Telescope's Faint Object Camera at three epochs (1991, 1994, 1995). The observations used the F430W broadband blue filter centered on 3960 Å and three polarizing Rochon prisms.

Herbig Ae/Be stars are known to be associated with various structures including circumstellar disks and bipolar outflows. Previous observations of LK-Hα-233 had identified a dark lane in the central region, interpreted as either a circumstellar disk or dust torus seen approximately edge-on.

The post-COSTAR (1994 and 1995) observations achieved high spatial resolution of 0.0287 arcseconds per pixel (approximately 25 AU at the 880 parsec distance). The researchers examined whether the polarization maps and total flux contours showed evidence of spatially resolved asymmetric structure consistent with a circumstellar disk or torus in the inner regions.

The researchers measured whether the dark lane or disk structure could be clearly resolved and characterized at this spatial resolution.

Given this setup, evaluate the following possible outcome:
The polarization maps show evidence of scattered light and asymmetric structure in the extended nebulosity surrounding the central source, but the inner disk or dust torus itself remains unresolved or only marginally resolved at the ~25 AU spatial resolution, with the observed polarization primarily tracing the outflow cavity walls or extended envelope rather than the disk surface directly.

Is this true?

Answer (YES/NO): YES